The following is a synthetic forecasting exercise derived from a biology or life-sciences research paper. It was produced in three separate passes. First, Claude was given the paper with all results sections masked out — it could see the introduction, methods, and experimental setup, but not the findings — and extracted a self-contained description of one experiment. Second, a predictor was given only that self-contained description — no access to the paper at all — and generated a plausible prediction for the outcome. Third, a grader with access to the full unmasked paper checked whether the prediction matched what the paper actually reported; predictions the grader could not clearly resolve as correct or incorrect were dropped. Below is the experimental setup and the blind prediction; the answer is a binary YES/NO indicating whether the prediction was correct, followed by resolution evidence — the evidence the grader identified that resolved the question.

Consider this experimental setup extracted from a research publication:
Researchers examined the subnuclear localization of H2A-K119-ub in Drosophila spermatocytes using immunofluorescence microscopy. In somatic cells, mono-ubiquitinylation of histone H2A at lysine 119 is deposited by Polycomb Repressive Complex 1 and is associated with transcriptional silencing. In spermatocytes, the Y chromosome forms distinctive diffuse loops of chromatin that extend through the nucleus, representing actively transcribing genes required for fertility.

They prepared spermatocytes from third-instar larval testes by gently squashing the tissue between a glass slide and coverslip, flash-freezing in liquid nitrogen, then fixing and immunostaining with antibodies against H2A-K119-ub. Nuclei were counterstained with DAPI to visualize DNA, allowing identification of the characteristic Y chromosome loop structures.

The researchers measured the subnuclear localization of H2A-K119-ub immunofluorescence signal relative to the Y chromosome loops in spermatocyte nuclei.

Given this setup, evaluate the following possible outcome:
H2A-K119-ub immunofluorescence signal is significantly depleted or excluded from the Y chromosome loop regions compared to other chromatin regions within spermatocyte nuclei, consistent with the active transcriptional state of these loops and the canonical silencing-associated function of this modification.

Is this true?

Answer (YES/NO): NO